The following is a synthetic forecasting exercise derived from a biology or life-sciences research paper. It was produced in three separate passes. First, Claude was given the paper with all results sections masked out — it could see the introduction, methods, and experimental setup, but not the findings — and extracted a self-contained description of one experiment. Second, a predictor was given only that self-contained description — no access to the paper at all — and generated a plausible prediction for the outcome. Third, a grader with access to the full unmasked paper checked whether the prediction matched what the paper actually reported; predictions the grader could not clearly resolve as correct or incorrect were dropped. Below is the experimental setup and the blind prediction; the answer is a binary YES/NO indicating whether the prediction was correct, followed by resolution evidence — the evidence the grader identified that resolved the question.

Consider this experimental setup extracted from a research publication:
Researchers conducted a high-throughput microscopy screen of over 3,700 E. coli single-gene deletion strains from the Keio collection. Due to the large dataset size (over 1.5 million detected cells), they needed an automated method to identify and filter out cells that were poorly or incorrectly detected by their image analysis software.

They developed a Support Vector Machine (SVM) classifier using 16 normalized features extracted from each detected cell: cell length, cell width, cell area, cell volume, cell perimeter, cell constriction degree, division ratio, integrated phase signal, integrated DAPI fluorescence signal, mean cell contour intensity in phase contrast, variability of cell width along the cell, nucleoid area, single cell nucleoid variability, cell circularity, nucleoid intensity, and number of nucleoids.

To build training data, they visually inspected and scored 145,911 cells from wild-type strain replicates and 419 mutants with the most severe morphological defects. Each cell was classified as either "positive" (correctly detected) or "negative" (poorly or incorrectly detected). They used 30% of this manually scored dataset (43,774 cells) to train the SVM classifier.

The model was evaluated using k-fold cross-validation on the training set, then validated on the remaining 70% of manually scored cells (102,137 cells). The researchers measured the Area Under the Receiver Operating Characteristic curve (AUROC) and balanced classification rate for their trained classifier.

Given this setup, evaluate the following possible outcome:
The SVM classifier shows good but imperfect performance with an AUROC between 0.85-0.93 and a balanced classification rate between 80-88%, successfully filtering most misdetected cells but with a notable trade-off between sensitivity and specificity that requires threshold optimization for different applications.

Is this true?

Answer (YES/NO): NO